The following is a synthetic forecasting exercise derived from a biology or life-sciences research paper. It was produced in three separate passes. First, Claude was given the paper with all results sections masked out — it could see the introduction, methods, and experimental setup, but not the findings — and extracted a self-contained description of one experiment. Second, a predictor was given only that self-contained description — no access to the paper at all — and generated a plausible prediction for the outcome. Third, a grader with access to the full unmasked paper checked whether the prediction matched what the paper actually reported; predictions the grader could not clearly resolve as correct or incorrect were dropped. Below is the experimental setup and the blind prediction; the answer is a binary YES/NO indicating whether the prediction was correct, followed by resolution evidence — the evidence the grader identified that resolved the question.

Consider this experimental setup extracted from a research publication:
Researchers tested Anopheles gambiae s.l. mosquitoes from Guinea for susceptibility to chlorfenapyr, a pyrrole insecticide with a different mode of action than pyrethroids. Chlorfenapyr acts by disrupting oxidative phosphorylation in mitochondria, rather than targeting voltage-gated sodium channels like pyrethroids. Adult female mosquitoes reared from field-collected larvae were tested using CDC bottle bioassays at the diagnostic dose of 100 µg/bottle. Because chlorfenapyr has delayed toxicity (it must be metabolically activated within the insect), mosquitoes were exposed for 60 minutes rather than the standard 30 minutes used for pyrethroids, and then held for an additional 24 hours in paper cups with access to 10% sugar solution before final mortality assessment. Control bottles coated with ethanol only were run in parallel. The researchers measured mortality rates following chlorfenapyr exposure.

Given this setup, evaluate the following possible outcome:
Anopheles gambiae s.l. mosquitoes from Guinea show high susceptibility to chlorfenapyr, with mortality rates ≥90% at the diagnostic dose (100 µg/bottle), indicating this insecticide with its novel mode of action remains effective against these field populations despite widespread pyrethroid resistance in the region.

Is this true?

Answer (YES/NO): YES